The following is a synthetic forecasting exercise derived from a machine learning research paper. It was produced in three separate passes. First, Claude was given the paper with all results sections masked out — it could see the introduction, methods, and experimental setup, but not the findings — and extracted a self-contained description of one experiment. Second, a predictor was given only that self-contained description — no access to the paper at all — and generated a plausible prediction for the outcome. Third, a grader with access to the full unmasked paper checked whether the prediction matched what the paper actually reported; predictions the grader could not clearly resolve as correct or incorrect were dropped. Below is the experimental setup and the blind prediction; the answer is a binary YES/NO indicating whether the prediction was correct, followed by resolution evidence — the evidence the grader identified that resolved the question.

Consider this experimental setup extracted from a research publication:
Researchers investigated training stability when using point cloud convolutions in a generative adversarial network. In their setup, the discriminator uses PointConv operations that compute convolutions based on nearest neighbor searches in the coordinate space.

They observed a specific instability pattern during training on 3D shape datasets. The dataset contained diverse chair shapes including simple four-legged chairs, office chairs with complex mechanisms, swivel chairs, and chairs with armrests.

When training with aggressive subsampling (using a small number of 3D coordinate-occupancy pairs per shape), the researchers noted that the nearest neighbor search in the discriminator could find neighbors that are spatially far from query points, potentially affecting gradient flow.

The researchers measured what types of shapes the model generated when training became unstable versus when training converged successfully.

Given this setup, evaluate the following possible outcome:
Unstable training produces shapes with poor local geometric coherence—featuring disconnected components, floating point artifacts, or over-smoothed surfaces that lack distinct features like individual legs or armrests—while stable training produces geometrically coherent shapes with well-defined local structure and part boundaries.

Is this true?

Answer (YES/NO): NO